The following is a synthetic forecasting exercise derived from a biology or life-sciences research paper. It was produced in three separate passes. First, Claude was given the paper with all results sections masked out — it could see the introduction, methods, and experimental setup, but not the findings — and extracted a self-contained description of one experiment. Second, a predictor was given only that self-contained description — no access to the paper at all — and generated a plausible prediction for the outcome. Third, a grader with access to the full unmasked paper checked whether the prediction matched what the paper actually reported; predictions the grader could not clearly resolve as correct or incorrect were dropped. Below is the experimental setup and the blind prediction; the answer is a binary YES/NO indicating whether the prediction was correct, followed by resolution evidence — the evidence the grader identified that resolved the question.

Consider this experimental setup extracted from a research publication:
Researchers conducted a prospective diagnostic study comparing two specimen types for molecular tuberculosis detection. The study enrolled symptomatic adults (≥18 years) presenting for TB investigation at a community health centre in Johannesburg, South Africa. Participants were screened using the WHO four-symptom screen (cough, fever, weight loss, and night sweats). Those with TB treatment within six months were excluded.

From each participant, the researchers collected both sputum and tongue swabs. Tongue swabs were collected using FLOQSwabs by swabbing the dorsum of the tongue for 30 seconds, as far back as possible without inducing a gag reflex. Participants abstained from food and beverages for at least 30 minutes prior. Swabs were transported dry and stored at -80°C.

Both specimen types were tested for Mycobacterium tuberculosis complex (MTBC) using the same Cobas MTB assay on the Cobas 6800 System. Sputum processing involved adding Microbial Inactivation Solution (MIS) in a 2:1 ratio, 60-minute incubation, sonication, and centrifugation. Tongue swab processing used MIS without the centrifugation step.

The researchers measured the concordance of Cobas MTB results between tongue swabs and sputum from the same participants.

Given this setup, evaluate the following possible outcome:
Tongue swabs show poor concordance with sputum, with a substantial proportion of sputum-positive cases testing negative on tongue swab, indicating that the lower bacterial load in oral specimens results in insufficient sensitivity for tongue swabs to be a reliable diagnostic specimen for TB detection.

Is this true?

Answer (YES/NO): NO